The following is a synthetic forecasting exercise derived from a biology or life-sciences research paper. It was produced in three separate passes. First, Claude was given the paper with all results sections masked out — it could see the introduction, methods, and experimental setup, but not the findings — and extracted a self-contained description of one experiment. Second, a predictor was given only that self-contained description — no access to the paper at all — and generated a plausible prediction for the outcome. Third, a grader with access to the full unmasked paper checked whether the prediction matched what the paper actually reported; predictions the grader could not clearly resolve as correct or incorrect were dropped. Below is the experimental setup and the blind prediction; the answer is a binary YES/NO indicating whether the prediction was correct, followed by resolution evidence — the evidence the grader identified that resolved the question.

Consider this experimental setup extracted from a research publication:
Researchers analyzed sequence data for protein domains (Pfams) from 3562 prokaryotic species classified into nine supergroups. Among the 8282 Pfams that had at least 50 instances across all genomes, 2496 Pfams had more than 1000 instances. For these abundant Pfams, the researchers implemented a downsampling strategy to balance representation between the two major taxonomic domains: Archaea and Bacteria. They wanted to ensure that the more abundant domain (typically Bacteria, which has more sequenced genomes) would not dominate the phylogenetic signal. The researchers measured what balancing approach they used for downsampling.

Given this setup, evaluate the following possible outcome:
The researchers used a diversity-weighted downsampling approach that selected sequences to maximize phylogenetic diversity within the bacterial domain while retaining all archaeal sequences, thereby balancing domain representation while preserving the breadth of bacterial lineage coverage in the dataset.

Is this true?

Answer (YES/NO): NO